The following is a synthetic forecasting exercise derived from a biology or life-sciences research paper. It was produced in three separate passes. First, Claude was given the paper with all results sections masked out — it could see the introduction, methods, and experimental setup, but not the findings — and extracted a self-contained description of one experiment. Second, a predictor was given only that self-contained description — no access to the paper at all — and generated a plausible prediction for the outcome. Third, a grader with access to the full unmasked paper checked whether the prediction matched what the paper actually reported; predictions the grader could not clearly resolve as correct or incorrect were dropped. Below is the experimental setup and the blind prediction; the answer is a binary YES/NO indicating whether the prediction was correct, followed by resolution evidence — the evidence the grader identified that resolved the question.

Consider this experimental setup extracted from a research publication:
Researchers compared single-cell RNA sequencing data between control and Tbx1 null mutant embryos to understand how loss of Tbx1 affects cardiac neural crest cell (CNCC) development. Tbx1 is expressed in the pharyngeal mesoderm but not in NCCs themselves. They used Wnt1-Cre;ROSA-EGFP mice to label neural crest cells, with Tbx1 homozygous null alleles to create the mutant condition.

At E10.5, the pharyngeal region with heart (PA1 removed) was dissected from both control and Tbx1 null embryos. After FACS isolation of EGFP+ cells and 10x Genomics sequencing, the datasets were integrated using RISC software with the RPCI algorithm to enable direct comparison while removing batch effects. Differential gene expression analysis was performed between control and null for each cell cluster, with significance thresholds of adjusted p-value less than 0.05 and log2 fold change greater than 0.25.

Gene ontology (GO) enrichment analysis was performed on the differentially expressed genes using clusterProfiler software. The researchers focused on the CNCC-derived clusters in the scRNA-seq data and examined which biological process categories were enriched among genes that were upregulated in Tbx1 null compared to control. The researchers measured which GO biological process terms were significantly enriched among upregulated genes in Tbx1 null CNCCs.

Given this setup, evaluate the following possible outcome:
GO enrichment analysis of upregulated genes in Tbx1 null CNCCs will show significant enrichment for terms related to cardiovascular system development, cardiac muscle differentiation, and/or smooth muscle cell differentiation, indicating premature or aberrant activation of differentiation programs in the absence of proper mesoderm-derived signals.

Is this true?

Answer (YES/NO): NO